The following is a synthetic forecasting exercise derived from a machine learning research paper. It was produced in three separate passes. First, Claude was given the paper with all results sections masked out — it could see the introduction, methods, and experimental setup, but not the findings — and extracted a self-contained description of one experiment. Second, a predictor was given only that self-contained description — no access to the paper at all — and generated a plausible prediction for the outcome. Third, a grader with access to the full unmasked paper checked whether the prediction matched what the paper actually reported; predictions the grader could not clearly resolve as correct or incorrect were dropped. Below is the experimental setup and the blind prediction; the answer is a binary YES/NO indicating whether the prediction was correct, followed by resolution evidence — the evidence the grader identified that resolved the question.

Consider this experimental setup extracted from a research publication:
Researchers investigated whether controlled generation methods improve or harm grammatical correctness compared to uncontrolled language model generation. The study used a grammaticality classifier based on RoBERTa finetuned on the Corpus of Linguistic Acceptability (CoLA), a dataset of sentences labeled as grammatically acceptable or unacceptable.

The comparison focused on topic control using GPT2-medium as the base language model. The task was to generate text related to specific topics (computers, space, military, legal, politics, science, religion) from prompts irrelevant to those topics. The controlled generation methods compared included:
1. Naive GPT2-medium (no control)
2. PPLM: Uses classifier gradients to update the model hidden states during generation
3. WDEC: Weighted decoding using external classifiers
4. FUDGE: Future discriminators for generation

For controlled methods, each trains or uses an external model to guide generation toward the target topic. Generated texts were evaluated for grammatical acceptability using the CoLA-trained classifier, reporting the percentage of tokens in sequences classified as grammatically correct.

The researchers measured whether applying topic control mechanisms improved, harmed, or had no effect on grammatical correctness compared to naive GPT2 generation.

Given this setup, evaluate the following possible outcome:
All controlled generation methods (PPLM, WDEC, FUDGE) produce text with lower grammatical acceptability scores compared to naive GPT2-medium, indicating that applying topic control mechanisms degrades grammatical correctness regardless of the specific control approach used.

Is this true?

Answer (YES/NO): YES